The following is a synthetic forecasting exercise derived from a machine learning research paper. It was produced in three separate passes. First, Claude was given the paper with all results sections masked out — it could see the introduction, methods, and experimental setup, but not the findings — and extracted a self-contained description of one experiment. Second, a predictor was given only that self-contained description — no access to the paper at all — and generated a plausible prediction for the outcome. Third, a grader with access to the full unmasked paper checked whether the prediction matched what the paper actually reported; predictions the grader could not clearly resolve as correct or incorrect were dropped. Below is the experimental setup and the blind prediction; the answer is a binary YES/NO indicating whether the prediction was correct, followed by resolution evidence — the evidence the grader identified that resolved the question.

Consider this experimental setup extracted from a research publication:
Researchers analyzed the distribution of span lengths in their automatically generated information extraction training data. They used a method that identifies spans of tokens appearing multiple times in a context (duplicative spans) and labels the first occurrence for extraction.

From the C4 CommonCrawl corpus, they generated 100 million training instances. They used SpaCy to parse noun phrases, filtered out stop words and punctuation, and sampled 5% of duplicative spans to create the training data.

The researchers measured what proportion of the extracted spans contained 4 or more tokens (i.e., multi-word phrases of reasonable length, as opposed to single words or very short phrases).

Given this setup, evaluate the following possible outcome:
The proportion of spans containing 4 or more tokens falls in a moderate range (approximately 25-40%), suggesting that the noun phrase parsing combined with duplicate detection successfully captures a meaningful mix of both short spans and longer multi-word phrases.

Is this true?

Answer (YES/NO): NO